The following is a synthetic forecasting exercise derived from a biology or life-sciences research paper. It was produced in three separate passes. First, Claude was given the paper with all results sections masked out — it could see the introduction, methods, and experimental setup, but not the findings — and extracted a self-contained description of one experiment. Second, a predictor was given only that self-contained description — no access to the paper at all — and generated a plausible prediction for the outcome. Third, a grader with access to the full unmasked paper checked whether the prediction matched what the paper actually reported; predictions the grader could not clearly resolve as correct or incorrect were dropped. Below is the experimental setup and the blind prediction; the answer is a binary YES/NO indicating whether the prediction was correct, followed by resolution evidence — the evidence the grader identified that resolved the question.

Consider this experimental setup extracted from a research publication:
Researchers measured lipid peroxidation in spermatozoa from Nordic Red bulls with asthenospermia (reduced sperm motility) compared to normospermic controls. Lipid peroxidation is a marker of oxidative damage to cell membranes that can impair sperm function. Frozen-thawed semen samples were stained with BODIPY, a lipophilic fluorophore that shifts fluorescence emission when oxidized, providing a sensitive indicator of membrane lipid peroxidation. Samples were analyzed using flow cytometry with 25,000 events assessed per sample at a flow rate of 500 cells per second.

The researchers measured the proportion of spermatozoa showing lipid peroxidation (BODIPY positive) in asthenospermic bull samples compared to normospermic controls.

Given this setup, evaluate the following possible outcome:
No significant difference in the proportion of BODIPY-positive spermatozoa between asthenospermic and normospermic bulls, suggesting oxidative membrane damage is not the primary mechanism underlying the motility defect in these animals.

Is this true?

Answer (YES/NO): NO